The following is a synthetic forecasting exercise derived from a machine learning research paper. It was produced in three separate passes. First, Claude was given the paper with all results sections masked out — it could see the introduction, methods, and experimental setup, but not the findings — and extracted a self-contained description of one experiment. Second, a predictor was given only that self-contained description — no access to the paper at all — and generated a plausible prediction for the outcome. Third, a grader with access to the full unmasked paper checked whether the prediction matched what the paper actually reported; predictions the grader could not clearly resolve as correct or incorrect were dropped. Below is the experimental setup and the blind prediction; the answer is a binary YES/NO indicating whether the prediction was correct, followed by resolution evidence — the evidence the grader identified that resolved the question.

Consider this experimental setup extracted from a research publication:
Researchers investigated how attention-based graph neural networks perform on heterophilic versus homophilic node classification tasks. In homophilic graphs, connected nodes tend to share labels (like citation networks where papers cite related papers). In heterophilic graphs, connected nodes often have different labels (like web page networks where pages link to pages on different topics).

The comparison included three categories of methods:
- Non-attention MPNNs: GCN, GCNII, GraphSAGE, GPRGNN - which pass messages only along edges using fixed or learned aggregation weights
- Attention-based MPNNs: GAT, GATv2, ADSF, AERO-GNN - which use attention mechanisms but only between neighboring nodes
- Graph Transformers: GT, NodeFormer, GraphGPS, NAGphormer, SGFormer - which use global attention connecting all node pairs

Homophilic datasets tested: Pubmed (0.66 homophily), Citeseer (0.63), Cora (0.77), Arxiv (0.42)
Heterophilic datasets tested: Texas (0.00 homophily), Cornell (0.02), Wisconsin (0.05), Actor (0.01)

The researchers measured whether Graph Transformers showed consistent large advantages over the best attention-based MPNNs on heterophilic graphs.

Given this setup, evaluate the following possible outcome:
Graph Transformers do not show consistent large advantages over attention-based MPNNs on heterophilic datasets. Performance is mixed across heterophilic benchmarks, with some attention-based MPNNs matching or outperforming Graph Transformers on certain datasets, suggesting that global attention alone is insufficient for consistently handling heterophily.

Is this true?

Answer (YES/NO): YES